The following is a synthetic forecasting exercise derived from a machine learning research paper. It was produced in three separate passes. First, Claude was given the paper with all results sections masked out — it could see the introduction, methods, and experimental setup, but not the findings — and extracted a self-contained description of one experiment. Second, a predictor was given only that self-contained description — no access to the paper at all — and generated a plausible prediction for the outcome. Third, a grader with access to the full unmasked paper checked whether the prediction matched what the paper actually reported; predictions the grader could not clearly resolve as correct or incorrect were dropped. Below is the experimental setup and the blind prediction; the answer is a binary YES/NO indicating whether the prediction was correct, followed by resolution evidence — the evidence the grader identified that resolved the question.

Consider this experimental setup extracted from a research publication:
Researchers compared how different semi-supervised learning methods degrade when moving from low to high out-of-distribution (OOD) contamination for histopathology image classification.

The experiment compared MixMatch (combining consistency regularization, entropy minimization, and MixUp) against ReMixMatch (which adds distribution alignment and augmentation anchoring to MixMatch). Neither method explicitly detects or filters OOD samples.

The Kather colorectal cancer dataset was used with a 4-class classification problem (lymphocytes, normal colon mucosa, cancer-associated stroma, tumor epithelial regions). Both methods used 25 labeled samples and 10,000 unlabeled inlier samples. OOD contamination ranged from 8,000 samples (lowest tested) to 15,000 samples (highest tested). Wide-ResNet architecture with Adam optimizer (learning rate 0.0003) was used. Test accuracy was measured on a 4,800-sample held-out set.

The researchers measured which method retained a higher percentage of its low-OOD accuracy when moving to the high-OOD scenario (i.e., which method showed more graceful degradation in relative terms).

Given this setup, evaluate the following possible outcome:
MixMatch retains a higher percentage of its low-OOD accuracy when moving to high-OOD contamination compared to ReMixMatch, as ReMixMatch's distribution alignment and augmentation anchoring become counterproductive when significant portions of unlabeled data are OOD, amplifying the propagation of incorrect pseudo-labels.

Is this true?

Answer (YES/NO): YES